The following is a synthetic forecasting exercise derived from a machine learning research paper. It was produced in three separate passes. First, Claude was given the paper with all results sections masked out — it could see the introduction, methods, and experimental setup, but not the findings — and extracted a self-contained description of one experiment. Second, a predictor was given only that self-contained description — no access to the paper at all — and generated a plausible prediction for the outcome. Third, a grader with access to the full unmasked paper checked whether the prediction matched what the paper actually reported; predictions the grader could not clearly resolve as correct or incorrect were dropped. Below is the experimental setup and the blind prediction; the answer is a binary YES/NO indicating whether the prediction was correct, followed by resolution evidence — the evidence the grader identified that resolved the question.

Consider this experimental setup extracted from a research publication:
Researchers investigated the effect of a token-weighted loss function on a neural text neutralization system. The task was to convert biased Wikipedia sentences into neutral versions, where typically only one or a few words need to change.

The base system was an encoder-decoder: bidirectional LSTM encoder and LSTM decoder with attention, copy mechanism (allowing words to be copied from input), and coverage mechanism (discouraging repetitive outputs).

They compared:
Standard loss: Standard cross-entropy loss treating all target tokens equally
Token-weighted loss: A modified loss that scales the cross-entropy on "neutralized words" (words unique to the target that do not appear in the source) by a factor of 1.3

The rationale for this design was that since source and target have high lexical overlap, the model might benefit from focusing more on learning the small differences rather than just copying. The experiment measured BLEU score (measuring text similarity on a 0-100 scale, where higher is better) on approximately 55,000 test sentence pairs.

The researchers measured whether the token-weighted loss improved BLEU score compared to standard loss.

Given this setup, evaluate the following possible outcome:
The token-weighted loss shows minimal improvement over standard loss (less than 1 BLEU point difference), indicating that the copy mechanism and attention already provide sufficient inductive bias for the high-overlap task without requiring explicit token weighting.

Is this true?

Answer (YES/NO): NO